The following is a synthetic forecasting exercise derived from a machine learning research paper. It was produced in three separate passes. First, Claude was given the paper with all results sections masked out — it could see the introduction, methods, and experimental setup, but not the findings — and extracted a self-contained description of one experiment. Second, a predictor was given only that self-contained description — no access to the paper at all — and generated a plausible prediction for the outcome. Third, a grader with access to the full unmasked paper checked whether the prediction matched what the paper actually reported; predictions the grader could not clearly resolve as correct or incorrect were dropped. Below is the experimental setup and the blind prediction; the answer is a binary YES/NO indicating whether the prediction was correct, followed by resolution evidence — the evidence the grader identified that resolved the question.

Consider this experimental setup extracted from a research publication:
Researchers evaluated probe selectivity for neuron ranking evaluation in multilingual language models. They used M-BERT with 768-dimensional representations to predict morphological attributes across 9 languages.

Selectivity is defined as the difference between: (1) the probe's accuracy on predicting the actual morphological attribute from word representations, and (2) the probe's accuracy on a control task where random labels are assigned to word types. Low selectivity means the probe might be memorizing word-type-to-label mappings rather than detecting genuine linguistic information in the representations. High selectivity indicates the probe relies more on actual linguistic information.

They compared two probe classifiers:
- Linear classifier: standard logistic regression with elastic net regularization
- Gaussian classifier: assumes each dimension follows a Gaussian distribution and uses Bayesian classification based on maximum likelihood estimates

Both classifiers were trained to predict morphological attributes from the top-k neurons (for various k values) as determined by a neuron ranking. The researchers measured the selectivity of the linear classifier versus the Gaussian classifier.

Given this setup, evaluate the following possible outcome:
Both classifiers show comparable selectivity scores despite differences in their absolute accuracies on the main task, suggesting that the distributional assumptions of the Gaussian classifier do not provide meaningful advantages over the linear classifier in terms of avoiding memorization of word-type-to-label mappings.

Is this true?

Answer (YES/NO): NO